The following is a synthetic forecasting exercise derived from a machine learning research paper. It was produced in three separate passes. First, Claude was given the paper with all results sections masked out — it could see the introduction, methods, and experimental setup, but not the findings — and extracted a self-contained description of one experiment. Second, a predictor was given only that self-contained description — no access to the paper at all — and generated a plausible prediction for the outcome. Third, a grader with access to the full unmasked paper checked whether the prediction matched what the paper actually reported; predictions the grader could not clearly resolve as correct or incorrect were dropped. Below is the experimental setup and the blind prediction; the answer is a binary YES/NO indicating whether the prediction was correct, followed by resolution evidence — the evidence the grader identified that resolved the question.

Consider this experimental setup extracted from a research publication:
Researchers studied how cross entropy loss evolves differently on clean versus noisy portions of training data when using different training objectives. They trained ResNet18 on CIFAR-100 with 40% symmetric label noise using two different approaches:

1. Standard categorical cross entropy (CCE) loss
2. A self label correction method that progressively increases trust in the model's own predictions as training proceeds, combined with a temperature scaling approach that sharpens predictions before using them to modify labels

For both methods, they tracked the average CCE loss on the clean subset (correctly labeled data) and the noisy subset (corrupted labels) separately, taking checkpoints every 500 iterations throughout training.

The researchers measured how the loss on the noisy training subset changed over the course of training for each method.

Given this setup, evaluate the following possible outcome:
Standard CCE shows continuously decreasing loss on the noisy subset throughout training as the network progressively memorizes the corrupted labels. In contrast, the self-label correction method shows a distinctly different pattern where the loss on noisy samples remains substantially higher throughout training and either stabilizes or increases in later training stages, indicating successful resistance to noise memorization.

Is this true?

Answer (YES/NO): NO